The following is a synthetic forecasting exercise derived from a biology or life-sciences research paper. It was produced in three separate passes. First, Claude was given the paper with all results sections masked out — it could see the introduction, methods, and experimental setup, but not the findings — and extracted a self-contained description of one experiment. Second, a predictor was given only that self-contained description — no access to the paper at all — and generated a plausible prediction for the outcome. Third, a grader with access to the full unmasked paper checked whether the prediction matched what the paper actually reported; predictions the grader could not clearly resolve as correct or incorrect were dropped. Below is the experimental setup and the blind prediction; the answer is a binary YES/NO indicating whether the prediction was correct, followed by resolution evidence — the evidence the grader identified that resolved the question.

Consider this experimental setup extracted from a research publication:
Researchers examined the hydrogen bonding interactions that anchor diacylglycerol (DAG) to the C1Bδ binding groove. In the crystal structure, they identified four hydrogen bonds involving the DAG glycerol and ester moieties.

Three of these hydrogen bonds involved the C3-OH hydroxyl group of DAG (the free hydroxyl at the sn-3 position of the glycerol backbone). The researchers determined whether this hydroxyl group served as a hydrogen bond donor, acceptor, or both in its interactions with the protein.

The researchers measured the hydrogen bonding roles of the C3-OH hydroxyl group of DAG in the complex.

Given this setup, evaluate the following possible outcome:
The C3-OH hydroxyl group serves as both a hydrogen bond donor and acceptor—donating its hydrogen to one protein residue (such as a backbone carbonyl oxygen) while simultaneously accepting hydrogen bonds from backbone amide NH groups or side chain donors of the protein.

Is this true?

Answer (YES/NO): NO